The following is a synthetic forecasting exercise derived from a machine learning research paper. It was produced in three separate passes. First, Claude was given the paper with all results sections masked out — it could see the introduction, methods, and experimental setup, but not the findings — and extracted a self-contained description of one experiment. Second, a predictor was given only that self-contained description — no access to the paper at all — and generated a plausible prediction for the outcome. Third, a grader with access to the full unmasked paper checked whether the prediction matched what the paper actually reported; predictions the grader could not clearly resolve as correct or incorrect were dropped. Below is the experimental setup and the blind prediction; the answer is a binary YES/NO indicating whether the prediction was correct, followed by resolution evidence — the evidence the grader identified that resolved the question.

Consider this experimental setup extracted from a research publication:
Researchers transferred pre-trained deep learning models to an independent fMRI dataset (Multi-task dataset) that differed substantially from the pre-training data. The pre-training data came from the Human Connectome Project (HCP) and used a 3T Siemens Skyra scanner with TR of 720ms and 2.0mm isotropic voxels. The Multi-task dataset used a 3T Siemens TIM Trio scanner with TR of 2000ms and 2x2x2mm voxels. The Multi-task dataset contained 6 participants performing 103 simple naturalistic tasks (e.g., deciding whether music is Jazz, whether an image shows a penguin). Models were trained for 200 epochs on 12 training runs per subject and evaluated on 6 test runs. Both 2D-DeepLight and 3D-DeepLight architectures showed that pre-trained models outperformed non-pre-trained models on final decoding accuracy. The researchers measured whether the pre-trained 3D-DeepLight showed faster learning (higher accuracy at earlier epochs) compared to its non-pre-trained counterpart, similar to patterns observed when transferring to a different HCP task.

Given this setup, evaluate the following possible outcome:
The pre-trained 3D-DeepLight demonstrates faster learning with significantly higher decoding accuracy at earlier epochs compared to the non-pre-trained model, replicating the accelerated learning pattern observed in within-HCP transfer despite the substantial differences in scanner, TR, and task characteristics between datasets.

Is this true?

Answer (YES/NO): NO